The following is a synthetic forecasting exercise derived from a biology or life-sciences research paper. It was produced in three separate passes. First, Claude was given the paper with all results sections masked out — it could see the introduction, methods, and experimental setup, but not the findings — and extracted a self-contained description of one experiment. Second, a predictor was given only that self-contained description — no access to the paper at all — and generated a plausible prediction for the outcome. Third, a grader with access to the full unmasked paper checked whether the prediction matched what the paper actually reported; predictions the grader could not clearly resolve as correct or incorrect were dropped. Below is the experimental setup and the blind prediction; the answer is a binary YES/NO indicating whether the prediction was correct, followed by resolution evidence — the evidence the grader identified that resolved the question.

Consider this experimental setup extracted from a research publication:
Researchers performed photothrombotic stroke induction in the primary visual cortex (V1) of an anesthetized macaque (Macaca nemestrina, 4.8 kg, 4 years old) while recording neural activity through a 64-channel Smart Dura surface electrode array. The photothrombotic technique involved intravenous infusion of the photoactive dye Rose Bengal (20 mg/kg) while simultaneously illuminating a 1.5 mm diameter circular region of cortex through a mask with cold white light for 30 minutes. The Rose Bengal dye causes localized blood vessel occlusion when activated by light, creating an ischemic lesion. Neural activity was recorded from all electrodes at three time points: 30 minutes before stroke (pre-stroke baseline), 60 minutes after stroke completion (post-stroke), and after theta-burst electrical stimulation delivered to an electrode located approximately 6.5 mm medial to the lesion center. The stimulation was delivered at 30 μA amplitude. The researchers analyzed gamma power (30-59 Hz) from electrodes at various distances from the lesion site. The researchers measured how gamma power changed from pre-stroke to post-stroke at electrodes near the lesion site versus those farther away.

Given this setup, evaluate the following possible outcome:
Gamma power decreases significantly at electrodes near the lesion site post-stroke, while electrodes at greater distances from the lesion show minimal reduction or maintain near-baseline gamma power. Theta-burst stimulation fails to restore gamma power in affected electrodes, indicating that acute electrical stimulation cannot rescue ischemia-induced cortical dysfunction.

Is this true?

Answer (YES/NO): NO